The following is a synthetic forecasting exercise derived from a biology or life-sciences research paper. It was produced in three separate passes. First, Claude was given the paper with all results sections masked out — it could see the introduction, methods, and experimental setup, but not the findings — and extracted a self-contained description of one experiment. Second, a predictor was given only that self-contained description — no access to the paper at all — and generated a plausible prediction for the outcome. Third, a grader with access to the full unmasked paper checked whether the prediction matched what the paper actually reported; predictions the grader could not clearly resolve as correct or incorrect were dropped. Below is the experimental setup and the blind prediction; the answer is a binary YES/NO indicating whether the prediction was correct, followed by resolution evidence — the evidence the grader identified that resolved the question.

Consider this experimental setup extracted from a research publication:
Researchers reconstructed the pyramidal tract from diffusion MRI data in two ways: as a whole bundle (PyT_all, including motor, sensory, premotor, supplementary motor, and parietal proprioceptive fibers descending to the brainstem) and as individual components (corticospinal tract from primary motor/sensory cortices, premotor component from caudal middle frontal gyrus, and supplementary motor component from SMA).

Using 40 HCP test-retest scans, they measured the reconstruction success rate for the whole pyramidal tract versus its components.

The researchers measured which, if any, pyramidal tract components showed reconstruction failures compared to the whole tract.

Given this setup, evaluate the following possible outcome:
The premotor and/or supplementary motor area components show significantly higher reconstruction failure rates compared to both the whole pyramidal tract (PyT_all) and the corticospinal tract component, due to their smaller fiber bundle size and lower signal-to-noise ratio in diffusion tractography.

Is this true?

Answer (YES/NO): YES